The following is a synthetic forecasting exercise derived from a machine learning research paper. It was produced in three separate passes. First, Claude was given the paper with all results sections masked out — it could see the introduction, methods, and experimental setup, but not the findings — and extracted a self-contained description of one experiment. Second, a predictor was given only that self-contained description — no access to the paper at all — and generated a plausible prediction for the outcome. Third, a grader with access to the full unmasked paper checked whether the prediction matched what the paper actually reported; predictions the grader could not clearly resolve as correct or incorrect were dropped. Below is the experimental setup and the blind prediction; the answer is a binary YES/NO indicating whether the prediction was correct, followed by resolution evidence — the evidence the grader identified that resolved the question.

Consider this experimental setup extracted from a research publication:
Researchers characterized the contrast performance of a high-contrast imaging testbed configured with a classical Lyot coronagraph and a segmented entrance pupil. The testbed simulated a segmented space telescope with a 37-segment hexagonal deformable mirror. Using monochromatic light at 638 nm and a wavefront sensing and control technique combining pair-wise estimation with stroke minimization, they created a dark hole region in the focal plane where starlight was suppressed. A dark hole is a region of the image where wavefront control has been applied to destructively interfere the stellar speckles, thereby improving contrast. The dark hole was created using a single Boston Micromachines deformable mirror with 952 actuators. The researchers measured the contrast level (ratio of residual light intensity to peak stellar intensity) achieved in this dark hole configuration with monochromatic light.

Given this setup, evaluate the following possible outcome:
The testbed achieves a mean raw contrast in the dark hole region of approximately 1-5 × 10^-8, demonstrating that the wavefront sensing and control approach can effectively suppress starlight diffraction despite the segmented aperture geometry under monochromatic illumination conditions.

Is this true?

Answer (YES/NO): YES